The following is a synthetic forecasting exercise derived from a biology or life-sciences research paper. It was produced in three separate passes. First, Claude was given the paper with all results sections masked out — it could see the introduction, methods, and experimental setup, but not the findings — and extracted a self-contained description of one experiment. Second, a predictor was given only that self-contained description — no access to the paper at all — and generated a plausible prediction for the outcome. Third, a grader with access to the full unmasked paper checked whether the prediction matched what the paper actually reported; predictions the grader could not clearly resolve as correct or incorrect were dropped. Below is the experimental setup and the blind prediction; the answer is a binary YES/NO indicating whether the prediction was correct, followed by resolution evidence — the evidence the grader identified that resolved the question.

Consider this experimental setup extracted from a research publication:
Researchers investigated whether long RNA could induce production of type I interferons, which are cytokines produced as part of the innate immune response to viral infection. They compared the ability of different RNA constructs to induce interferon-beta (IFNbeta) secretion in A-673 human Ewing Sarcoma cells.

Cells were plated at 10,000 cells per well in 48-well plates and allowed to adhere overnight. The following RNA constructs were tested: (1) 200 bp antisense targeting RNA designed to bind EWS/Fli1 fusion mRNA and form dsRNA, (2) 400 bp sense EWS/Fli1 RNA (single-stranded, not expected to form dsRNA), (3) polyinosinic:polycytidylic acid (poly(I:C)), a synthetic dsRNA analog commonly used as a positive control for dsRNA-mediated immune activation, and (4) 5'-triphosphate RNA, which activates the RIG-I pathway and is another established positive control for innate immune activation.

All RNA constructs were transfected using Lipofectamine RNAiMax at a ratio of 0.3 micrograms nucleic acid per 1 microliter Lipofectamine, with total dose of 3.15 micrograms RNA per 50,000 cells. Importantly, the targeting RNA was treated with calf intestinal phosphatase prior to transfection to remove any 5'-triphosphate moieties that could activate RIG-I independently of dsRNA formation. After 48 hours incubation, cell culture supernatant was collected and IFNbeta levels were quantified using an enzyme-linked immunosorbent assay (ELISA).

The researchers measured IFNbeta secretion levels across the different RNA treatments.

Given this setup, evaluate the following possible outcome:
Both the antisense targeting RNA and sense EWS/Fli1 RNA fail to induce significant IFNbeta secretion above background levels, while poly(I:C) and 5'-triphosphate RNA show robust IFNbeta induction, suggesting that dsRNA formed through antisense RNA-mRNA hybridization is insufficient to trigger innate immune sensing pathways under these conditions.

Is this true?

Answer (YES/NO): NO